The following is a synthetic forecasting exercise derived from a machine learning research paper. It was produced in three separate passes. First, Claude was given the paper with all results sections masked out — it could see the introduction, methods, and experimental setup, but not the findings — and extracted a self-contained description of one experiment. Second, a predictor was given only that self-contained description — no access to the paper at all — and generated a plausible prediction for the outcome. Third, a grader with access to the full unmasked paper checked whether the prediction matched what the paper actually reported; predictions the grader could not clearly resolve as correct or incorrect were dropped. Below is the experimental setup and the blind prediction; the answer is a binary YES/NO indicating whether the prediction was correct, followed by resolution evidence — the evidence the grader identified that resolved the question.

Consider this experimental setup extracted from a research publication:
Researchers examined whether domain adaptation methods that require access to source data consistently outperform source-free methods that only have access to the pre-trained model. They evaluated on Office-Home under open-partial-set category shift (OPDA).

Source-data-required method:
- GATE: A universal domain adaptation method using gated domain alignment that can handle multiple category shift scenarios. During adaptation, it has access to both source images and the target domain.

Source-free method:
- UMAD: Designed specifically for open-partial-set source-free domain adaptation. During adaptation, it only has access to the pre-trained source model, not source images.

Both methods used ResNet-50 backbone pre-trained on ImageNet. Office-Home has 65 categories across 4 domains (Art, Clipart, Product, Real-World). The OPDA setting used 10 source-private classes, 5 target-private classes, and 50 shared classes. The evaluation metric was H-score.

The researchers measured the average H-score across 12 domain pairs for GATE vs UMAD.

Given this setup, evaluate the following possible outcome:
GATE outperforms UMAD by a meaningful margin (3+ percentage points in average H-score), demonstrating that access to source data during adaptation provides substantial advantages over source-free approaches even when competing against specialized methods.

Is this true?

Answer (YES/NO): YES